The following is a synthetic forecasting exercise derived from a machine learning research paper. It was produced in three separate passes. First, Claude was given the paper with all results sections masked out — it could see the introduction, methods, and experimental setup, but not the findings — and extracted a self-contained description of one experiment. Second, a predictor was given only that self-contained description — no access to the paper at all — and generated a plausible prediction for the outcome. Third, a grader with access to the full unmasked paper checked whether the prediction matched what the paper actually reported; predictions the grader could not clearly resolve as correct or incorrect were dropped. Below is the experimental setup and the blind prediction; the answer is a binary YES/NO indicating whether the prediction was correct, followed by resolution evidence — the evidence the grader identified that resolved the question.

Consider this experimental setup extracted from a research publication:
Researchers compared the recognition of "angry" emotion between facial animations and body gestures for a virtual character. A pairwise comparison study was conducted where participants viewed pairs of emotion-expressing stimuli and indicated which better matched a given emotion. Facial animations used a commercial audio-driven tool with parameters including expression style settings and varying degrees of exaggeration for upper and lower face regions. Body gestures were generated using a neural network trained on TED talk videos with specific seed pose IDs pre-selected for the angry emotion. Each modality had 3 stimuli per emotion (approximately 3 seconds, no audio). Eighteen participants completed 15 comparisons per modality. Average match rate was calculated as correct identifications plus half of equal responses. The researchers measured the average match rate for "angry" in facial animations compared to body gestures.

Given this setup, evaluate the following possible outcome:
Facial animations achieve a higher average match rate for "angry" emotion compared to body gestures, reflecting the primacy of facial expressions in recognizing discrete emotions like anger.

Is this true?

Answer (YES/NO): YES